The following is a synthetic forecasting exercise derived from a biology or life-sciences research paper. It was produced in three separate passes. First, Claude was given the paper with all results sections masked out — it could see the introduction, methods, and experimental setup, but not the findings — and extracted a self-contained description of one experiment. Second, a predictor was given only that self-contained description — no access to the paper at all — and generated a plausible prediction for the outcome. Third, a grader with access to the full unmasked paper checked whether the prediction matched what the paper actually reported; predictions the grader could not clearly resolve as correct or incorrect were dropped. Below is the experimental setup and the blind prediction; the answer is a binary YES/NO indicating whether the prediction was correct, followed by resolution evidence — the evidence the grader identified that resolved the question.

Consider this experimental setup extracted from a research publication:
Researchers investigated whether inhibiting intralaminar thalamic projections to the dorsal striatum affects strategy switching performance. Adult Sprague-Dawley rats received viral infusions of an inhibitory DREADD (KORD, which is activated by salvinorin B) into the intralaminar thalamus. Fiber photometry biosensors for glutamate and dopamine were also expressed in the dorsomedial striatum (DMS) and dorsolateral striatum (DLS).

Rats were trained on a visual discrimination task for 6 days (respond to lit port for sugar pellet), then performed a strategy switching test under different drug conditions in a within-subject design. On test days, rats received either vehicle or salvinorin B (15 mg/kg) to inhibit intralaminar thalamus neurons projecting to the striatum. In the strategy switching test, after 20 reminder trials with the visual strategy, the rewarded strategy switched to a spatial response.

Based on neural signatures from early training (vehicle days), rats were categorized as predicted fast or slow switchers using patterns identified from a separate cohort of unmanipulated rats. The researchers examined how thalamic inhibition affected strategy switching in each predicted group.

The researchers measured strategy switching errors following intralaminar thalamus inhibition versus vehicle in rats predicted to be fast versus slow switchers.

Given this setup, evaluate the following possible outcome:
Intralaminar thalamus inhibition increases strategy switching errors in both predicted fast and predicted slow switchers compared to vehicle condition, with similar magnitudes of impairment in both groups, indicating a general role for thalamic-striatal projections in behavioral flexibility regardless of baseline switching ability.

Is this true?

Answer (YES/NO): NO